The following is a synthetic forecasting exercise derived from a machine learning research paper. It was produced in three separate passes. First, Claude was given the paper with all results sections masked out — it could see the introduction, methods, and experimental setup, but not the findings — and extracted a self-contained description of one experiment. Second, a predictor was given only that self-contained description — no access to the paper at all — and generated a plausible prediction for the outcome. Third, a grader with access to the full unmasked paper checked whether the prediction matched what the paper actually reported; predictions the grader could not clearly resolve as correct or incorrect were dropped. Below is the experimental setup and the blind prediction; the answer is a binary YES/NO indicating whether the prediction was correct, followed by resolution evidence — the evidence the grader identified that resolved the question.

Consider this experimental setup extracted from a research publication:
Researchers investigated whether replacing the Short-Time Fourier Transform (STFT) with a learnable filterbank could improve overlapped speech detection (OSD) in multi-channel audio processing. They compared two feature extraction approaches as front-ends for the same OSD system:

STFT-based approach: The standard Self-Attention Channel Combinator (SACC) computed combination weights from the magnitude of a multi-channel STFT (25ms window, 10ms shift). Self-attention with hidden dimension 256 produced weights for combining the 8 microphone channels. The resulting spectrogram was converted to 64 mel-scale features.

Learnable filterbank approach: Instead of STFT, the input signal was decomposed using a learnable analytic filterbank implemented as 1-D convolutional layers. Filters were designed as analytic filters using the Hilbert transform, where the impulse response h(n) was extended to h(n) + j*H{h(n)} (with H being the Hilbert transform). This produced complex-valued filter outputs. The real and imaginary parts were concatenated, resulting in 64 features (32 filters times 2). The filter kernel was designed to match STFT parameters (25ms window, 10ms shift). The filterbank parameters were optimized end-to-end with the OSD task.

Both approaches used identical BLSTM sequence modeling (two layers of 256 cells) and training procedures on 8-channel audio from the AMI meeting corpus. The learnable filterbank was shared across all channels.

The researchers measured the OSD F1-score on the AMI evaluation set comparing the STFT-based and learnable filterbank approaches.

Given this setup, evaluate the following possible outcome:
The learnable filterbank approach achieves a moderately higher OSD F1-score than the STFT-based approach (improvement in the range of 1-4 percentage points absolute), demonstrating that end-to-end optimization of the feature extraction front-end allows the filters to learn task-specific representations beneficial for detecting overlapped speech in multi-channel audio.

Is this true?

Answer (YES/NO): NO